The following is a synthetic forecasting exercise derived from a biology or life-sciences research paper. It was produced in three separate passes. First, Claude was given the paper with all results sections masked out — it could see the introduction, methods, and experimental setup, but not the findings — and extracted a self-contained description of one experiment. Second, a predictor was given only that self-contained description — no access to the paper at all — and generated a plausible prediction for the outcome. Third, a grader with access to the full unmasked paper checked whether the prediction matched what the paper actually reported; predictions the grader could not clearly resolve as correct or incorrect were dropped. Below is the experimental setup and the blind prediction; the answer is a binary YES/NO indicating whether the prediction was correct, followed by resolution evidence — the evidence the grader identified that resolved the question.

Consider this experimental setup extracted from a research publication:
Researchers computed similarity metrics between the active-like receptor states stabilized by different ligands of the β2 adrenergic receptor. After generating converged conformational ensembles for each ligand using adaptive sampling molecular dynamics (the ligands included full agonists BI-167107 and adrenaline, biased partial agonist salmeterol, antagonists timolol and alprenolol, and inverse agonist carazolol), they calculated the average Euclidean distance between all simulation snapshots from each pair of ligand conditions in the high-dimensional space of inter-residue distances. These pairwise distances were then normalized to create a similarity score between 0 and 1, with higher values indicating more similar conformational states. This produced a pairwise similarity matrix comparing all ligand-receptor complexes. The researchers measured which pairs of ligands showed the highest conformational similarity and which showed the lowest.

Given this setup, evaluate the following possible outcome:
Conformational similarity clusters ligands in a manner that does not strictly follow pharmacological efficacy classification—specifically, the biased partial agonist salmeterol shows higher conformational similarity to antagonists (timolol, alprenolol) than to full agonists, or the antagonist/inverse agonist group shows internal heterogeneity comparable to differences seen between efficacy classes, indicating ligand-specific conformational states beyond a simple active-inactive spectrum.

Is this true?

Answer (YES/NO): NO